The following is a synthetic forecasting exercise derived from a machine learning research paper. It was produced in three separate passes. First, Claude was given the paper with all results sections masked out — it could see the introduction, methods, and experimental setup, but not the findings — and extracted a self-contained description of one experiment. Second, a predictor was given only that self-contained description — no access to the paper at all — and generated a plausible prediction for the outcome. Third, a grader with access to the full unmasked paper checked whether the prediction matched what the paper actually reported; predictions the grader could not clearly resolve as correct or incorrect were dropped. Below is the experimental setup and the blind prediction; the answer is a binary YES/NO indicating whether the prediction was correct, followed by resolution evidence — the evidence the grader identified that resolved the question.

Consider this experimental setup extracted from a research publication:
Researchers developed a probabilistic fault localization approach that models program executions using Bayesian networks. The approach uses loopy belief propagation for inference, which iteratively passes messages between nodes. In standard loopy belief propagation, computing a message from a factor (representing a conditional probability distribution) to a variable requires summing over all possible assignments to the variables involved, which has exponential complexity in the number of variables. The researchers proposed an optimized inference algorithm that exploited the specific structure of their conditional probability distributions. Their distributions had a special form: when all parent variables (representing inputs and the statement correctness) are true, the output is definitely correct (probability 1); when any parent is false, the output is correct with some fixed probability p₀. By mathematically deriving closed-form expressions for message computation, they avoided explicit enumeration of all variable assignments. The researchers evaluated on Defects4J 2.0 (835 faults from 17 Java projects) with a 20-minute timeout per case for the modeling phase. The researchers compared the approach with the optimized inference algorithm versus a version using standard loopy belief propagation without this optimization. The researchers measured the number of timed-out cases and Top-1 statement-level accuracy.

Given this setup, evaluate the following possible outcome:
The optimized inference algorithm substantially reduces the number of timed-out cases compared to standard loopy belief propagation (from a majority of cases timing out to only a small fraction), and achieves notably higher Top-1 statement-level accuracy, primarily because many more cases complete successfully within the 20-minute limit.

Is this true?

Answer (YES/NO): NO